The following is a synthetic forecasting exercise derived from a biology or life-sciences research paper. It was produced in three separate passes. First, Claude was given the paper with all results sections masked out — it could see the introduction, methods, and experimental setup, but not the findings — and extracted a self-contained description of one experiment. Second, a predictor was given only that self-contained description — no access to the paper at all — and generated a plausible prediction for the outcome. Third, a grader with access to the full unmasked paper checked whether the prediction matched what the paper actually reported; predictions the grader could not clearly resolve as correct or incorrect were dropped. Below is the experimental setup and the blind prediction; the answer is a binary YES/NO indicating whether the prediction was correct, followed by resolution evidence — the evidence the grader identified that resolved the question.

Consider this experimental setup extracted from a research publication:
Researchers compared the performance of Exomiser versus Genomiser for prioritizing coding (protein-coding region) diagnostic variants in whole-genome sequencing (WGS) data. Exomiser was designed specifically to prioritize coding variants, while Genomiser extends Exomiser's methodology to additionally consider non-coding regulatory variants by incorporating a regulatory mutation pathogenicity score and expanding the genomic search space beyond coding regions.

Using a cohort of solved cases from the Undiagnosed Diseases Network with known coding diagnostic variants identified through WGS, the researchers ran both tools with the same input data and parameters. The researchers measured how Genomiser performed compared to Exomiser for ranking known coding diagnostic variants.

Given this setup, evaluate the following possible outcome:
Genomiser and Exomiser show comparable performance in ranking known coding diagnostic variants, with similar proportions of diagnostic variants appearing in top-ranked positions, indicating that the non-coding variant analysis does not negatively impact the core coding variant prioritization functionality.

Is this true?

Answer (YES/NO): NO